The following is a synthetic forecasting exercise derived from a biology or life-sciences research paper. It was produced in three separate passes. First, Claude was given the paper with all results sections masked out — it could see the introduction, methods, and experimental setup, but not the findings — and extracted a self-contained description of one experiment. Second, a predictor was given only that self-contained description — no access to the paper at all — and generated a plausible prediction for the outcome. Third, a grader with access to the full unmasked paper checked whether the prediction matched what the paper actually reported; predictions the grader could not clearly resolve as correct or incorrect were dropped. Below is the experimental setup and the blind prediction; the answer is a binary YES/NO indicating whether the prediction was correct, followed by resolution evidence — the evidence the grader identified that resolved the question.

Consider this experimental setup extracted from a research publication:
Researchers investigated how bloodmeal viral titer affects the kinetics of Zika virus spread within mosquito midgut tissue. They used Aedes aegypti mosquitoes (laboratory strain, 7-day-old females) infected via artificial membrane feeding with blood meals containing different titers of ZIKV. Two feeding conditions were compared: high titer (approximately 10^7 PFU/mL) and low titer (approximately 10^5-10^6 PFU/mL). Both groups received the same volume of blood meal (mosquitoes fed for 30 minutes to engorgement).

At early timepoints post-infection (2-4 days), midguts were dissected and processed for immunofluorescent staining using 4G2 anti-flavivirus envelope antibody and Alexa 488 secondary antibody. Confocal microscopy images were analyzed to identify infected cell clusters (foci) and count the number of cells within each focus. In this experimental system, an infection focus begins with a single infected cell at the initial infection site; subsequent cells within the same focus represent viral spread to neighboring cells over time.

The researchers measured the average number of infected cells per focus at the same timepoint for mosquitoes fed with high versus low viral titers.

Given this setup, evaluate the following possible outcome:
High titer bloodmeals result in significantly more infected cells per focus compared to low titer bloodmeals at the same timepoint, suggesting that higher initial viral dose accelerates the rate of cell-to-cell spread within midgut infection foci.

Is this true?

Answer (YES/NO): YES